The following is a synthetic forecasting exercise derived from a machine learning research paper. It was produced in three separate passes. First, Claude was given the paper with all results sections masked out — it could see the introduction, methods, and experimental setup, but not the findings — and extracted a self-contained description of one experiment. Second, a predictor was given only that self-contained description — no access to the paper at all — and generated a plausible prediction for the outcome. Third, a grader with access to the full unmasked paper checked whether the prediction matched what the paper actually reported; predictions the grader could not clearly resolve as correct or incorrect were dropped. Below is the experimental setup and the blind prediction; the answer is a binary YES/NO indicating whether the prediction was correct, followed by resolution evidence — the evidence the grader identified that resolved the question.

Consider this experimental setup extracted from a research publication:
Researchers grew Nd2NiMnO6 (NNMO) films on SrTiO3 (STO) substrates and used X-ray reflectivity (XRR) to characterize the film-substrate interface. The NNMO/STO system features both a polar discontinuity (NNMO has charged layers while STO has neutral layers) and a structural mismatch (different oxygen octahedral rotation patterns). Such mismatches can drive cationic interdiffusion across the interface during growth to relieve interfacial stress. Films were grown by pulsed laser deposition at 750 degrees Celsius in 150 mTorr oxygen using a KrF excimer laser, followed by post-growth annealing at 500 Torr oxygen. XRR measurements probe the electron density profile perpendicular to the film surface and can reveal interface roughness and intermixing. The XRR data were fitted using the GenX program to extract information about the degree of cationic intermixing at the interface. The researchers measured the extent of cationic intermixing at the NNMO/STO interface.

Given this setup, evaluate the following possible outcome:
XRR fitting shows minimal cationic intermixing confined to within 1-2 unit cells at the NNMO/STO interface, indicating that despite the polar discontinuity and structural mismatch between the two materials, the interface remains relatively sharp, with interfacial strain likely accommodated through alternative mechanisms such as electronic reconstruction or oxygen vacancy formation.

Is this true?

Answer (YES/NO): YES